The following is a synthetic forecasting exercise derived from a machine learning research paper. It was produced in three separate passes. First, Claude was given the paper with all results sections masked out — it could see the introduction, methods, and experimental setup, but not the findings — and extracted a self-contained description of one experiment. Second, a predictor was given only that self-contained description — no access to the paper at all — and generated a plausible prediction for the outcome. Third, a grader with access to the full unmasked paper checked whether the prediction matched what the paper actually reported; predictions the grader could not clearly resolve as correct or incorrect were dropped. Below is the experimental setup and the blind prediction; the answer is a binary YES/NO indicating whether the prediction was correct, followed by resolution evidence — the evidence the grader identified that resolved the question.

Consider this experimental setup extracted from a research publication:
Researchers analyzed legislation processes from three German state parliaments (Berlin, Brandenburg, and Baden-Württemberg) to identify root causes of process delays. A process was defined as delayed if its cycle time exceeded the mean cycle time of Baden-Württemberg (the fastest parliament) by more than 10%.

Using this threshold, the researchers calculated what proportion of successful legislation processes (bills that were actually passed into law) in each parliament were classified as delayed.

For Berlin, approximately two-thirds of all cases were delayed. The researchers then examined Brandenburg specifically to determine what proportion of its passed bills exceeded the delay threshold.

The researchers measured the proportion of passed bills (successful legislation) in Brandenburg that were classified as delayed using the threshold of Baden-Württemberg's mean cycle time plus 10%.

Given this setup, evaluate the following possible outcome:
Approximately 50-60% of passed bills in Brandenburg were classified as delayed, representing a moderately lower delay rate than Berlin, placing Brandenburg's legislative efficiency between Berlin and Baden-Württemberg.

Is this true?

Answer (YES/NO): NO